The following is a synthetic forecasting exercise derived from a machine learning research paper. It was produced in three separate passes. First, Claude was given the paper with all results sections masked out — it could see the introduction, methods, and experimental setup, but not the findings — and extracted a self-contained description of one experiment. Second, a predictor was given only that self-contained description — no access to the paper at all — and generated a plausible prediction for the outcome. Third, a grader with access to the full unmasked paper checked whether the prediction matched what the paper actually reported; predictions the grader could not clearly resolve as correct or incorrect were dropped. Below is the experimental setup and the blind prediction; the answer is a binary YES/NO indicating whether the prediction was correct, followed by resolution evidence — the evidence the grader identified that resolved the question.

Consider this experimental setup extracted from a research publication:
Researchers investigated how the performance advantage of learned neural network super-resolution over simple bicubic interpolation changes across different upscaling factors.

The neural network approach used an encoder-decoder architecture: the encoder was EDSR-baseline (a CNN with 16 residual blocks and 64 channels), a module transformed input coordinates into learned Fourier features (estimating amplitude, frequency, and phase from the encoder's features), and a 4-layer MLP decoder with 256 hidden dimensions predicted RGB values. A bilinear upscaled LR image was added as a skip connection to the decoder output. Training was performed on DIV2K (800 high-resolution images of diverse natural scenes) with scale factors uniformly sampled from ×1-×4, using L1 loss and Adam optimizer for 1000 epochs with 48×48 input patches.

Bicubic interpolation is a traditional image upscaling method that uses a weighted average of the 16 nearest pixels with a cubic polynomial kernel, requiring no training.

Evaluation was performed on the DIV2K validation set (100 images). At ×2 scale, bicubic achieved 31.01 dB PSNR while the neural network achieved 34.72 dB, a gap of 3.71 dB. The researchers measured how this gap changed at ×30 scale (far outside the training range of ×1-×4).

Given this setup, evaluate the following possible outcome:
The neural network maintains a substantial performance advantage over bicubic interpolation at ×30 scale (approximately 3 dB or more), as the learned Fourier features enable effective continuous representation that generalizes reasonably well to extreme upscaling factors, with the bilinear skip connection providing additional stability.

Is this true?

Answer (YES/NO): NO